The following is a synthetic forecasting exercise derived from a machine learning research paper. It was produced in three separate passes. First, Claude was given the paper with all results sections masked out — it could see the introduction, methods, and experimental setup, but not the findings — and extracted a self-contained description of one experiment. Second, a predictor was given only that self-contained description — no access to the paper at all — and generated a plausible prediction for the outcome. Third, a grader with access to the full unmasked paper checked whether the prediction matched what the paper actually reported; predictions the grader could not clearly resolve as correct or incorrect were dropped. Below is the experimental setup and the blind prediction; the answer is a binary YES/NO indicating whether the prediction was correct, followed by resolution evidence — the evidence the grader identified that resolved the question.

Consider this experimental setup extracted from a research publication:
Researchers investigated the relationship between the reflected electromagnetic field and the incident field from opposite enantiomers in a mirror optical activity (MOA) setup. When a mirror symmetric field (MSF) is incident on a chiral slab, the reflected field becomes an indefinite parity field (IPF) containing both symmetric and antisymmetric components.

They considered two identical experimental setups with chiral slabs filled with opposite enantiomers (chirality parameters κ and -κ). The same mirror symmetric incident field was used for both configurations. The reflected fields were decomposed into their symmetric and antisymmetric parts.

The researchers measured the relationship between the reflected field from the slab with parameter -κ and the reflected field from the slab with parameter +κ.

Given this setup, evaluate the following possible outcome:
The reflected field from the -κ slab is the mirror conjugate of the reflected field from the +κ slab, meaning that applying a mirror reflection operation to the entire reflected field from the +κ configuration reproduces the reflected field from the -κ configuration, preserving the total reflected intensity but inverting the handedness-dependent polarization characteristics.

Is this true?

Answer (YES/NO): YES